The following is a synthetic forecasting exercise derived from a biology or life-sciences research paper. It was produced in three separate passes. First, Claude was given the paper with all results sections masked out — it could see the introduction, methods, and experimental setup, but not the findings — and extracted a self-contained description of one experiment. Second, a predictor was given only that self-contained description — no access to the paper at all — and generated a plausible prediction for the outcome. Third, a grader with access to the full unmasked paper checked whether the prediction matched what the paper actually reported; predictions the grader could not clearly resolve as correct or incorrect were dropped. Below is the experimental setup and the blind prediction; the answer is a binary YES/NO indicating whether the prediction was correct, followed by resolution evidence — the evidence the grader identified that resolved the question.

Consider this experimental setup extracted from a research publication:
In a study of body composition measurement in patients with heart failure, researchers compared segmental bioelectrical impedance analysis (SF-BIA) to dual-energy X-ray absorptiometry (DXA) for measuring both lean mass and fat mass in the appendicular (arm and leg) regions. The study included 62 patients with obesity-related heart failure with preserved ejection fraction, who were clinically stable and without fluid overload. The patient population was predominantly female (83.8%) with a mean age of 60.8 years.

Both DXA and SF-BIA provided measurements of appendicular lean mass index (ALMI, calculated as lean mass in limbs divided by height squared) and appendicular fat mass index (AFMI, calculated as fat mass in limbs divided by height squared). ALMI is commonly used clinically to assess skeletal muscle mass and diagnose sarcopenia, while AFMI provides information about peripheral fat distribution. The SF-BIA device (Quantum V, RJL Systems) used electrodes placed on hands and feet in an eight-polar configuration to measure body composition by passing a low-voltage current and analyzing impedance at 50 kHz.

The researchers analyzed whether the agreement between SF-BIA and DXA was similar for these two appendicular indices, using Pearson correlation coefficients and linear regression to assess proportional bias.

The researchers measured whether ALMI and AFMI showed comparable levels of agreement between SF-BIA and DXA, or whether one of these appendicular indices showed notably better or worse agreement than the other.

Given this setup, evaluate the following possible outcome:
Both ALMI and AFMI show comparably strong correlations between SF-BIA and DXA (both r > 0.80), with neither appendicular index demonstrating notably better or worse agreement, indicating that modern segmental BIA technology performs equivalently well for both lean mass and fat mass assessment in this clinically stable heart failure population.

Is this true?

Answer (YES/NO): NO